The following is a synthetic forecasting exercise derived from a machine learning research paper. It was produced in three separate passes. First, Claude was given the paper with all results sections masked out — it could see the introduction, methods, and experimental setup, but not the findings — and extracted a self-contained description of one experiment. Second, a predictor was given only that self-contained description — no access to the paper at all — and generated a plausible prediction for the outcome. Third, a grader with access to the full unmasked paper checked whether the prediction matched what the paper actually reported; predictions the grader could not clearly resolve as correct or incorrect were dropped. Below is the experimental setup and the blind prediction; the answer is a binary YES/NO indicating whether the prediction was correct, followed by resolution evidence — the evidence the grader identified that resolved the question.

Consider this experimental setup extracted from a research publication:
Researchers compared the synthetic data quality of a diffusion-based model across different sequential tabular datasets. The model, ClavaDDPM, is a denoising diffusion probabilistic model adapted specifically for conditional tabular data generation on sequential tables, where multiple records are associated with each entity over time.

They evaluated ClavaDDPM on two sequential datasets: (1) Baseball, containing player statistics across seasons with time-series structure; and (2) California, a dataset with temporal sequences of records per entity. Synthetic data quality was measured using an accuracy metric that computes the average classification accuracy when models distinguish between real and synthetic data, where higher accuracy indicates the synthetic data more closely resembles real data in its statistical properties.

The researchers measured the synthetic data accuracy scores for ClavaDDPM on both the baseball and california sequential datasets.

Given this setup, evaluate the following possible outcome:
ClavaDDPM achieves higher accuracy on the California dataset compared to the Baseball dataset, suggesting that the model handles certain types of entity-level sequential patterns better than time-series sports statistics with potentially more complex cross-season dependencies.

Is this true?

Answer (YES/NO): NO